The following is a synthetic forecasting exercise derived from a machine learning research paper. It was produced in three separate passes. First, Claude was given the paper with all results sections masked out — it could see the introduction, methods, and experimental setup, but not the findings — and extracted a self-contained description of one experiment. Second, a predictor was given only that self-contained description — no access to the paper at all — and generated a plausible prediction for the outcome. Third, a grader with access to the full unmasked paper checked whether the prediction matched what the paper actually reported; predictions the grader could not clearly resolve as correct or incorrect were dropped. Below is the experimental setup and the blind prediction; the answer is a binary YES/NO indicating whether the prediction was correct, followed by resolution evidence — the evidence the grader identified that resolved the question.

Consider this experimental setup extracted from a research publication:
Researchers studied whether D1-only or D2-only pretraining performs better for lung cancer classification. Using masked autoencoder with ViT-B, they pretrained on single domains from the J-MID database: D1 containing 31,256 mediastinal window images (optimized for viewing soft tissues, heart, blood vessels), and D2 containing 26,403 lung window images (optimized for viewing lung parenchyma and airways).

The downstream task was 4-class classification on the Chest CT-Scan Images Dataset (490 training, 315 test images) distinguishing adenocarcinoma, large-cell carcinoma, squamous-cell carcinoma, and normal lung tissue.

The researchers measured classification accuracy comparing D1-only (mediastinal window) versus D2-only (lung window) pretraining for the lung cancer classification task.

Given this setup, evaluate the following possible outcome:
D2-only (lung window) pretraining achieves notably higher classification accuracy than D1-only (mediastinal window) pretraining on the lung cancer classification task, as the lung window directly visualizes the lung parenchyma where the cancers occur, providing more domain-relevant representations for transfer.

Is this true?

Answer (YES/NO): NO